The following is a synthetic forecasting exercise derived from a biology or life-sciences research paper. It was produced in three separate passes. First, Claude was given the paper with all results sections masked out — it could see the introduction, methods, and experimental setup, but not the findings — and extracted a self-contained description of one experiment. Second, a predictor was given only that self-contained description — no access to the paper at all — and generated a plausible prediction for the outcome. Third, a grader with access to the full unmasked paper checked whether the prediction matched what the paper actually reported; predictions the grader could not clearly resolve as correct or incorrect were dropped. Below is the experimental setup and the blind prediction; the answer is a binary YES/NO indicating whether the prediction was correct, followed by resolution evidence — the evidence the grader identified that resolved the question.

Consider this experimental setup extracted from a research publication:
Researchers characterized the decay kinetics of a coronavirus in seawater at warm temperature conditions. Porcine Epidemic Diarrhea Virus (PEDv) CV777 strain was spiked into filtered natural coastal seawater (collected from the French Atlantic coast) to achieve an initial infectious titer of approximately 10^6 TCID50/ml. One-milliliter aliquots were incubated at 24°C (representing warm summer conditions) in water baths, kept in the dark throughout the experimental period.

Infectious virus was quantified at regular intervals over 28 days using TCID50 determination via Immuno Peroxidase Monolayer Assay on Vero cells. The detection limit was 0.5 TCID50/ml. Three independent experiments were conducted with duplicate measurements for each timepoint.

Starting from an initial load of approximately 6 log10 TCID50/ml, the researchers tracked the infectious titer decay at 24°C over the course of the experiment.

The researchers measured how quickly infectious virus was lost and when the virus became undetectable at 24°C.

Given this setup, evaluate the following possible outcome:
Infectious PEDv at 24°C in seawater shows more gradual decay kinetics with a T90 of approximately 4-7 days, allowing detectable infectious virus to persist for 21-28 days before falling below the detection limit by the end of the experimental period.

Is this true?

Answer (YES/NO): NO